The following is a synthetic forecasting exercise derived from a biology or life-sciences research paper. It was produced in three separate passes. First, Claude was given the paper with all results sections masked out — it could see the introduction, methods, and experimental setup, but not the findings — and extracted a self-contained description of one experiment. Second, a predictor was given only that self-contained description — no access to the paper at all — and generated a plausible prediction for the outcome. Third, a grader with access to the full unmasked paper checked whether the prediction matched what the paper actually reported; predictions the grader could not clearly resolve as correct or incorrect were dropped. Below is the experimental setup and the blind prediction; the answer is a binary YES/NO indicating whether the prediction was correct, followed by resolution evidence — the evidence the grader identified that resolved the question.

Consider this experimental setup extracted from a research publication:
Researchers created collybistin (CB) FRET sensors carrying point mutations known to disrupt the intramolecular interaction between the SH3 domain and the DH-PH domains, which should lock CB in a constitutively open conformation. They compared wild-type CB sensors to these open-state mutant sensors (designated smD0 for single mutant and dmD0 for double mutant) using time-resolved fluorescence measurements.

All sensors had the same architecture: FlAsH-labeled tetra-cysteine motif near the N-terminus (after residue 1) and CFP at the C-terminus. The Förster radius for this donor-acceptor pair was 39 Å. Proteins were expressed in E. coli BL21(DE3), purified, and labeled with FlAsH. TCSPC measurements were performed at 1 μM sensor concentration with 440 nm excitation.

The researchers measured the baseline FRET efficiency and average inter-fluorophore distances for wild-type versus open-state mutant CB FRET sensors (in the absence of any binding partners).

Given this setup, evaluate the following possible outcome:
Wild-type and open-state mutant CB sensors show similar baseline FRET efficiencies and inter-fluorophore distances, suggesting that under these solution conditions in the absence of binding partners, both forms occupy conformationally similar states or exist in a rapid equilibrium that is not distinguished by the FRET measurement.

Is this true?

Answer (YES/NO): NO